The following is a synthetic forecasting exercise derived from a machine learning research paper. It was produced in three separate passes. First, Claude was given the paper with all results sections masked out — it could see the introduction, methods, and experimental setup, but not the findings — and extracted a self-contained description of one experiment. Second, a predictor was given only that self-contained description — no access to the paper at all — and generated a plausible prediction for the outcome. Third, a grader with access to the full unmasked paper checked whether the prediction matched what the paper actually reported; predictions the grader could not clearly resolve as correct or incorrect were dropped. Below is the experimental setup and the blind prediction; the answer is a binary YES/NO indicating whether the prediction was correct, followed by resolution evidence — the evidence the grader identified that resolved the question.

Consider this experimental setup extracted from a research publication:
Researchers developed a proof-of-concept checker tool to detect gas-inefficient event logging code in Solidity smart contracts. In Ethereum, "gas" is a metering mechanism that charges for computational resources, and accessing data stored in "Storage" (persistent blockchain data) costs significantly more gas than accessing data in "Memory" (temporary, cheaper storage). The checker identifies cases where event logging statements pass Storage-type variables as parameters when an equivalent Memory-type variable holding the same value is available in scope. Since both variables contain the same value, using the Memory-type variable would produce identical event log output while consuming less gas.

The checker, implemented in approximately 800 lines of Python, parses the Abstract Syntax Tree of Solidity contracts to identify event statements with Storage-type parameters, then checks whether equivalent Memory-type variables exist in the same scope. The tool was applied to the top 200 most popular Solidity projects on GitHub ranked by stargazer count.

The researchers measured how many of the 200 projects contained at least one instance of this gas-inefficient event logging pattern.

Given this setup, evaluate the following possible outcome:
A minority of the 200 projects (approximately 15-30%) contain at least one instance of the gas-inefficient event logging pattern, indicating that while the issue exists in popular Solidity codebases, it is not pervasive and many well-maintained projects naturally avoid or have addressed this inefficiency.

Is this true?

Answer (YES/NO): YES